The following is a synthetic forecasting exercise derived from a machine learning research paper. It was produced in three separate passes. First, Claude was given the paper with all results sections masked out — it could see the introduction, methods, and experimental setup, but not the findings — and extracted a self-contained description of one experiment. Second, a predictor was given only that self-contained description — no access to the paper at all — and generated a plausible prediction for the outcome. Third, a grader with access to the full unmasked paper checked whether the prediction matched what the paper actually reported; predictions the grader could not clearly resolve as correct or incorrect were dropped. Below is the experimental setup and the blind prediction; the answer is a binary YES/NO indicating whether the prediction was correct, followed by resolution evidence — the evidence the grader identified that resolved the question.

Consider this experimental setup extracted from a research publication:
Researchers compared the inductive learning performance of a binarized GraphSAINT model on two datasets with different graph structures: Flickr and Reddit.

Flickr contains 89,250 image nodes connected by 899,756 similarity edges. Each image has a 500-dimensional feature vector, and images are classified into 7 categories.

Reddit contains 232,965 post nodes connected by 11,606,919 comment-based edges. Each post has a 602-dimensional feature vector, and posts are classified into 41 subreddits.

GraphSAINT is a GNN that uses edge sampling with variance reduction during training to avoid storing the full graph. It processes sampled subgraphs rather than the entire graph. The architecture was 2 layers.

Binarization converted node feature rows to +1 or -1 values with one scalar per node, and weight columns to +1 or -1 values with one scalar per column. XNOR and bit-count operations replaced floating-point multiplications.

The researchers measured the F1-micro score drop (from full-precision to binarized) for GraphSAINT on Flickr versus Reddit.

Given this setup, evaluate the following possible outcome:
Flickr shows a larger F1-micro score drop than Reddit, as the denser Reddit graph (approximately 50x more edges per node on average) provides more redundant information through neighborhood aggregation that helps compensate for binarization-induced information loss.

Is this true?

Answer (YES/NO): YES